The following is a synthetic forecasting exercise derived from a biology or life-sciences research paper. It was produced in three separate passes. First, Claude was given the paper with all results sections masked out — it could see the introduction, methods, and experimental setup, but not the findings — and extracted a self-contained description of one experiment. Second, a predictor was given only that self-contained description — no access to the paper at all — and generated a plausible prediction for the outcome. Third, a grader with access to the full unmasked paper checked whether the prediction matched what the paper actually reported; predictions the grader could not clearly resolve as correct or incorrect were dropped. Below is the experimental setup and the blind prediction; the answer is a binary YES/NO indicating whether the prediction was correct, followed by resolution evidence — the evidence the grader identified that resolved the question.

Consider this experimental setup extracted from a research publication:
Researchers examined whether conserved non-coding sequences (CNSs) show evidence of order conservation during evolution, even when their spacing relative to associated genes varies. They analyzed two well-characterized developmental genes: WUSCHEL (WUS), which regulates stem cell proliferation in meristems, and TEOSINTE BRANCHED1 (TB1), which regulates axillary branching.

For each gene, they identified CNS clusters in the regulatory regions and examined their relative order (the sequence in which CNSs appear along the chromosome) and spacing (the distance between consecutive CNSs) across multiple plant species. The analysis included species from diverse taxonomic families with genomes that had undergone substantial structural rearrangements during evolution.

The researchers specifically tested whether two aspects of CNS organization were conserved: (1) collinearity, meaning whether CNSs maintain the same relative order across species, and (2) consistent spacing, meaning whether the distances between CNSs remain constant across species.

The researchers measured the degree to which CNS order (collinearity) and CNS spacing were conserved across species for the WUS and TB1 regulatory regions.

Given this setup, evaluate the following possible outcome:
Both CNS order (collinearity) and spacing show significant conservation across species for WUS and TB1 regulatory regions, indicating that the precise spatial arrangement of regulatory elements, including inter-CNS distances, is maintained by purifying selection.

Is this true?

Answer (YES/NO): NO